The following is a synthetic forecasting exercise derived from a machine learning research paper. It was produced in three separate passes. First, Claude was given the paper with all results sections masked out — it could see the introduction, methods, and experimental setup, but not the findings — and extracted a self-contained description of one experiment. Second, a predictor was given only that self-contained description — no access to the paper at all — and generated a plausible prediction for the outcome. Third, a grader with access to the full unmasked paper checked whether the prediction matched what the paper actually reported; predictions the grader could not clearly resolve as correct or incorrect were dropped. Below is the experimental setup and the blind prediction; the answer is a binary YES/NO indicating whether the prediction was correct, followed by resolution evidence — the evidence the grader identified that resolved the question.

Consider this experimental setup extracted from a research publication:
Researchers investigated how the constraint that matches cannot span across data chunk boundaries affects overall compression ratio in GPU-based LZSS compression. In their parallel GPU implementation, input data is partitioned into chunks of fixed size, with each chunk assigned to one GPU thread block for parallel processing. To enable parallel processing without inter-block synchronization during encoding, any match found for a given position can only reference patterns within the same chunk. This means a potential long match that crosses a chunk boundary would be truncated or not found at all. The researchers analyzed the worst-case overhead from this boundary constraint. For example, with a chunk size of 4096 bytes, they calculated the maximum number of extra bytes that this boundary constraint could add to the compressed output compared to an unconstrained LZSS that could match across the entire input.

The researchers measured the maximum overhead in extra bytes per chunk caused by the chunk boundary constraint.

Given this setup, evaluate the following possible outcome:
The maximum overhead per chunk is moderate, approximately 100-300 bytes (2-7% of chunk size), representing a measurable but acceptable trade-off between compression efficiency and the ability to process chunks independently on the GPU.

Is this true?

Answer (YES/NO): NO